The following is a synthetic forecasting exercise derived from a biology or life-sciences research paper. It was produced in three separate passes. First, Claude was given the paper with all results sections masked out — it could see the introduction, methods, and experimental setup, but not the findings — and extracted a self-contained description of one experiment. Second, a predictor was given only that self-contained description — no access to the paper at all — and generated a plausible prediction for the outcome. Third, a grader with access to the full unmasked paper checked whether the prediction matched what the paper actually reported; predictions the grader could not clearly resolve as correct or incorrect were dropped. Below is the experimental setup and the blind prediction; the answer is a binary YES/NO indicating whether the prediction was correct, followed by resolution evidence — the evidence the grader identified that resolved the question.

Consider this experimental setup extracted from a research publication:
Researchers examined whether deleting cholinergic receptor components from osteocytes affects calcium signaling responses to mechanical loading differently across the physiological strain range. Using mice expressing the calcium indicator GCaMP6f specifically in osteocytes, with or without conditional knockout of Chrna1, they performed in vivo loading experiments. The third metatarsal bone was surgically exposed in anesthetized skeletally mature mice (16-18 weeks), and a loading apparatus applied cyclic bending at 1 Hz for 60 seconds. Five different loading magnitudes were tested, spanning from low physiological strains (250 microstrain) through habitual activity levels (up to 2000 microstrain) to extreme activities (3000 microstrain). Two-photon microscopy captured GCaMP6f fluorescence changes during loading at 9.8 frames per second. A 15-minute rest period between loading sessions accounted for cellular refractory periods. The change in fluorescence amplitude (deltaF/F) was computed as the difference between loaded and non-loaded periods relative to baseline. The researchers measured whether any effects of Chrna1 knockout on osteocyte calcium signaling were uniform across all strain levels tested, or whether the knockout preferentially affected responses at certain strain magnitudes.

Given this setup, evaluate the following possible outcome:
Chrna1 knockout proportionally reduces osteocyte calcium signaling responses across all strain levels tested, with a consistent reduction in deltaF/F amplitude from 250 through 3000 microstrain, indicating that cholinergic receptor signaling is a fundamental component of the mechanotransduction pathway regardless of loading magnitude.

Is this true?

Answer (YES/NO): NO